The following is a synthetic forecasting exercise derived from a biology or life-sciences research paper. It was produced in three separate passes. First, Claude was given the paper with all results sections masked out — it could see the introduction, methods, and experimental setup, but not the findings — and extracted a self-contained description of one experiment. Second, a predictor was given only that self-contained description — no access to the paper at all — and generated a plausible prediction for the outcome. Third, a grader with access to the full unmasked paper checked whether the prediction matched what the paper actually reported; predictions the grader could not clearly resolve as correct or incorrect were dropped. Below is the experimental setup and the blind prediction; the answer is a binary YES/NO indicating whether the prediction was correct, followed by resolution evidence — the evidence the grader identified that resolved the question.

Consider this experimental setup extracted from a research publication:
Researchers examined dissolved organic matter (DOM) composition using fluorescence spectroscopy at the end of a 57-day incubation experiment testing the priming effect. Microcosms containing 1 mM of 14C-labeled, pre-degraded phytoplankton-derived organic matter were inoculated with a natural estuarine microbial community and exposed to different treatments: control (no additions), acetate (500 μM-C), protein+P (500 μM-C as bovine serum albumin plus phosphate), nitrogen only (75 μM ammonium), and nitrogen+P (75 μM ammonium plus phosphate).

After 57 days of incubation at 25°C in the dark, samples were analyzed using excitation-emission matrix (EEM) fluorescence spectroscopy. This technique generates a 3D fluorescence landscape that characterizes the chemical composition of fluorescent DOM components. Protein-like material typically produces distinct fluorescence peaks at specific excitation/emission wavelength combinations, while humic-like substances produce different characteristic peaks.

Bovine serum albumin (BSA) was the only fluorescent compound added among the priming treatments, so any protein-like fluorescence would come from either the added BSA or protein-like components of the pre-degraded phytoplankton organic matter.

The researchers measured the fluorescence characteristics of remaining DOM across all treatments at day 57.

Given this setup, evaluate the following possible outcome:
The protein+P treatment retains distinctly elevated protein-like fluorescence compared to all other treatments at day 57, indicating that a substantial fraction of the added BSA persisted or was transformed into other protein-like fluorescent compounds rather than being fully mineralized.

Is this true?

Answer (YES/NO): YES